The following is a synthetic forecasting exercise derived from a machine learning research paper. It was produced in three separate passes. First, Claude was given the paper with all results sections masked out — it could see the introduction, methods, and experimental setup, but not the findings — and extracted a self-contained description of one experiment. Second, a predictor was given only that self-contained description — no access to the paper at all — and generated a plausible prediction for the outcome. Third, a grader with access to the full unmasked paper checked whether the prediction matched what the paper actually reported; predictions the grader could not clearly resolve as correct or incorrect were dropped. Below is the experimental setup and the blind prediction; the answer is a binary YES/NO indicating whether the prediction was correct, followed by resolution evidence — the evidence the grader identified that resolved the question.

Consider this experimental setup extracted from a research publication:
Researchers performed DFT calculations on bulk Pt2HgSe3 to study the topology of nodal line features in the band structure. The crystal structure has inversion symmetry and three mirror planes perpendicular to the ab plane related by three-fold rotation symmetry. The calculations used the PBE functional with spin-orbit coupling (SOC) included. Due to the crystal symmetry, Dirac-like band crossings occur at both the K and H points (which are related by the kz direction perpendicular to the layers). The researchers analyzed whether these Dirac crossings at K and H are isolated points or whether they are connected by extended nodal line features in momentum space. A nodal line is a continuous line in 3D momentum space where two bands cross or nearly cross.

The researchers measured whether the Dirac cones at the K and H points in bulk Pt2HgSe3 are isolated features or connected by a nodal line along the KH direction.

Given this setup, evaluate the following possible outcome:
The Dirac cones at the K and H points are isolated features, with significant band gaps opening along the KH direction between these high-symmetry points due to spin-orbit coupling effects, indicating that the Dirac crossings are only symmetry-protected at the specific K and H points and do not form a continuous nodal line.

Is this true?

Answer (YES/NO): NO